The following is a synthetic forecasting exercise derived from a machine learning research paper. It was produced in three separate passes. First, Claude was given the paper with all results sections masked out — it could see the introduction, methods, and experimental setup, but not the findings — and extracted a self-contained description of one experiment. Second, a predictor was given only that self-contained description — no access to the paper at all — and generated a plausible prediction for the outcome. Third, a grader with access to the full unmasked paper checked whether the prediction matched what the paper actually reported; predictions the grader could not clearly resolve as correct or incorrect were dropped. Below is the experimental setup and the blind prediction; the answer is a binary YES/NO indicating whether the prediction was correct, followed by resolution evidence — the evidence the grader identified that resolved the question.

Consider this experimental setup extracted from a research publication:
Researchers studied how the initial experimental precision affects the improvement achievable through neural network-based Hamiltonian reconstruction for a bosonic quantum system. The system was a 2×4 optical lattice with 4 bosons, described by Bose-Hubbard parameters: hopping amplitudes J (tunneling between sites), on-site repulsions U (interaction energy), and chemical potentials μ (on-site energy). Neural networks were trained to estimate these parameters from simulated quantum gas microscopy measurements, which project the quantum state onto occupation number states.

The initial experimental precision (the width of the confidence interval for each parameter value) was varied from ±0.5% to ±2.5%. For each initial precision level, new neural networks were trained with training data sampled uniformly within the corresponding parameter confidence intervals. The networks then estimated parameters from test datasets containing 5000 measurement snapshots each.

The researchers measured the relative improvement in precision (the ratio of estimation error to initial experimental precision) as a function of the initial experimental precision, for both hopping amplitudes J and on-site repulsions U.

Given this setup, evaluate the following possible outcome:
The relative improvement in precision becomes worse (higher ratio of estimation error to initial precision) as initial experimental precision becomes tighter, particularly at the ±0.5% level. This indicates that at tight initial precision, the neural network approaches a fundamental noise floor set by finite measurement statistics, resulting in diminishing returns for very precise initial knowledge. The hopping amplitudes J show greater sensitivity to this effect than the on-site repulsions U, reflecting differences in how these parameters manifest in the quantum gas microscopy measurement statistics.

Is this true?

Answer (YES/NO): NO